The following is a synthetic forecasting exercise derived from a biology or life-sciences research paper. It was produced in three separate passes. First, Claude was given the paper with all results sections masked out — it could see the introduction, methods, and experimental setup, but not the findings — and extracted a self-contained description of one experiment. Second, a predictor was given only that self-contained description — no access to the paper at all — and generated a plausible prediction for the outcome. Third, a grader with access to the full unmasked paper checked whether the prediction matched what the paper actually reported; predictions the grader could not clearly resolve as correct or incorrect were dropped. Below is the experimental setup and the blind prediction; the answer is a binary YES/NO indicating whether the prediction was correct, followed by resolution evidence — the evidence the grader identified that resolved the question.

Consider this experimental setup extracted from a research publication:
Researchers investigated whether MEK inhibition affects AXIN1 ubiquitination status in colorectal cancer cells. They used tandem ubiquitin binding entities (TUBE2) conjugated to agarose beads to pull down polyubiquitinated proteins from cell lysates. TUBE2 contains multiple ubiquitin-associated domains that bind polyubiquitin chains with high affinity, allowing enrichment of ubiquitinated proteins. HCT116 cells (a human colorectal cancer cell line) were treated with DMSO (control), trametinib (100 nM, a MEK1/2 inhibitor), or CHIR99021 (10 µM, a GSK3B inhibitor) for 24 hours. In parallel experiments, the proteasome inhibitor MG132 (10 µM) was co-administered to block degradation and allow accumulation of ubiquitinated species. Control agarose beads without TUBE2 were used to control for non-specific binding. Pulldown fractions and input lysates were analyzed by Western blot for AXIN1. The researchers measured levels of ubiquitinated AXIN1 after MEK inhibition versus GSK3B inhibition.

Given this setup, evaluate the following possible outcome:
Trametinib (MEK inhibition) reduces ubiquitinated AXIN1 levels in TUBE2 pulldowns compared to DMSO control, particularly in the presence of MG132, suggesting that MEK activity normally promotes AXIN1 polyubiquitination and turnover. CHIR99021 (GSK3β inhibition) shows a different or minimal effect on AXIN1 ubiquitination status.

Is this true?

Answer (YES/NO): NO